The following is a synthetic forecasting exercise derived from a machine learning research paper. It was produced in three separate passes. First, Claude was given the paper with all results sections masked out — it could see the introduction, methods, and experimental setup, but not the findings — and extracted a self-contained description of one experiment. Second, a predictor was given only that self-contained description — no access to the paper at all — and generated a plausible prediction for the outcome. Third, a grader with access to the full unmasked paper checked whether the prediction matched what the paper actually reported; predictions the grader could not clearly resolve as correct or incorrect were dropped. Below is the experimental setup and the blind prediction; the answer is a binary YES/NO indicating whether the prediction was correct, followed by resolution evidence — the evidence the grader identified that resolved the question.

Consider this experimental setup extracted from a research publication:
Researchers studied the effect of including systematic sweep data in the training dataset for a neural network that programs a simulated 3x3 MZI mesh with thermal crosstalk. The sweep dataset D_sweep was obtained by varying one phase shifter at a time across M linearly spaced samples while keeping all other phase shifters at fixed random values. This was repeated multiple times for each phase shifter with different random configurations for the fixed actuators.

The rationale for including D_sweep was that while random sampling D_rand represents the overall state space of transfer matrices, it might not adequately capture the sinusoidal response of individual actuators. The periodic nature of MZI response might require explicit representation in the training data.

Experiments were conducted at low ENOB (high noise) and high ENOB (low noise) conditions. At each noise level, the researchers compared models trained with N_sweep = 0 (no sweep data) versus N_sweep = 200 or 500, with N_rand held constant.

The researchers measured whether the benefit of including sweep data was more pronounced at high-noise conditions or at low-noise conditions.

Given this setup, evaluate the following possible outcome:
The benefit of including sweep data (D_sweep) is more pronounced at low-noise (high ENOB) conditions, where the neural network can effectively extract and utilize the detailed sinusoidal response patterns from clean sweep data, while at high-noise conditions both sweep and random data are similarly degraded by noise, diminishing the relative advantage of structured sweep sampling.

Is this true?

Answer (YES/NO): NO